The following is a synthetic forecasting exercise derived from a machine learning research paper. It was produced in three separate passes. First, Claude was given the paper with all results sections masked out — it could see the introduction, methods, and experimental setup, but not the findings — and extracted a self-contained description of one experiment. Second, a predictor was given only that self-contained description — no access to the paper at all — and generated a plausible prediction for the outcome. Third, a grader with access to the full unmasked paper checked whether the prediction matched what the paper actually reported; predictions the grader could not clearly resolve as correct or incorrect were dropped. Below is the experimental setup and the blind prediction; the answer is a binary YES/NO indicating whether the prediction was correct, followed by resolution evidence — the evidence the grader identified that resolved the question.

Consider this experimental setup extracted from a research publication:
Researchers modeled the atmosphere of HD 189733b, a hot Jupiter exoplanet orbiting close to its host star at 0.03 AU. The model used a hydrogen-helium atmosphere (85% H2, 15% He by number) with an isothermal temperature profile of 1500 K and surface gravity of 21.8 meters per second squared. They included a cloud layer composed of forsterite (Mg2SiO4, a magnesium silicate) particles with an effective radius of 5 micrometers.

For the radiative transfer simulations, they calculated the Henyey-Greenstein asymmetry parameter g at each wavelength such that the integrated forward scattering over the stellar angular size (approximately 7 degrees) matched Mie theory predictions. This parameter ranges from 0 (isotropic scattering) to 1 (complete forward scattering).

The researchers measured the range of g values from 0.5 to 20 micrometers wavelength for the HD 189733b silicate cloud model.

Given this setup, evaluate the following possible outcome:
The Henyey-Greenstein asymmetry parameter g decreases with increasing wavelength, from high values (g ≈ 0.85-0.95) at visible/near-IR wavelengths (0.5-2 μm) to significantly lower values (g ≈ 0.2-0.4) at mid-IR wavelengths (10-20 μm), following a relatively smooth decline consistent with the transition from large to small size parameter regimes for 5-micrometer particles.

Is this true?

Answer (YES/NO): NO